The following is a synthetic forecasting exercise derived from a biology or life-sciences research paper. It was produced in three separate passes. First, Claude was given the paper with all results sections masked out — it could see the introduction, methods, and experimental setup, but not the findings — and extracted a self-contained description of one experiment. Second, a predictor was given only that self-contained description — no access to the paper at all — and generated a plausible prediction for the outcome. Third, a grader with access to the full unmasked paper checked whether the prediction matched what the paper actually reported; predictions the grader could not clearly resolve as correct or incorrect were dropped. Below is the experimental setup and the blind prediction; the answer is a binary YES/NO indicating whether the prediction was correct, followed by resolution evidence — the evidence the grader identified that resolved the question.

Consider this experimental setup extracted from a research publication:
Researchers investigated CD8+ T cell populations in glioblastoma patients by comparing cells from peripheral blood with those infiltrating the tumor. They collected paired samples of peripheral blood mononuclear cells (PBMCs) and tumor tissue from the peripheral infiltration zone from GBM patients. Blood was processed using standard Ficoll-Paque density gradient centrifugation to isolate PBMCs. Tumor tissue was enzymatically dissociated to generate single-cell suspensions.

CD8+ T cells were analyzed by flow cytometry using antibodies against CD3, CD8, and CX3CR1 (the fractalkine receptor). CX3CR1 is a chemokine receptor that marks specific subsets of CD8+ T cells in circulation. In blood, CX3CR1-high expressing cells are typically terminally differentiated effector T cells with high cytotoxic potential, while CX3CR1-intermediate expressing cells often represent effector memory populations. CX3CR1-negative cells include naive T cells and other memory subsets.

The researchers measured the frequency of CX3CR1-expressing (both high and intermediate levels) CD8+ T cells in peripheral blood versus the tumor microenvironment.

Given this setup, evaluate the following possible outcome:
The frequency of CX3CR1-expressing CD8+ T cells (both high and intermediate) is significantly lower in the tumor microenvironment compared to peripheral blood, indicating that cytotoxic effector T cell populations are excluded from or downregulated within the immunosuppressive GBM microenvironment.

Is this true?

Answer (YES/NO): YES